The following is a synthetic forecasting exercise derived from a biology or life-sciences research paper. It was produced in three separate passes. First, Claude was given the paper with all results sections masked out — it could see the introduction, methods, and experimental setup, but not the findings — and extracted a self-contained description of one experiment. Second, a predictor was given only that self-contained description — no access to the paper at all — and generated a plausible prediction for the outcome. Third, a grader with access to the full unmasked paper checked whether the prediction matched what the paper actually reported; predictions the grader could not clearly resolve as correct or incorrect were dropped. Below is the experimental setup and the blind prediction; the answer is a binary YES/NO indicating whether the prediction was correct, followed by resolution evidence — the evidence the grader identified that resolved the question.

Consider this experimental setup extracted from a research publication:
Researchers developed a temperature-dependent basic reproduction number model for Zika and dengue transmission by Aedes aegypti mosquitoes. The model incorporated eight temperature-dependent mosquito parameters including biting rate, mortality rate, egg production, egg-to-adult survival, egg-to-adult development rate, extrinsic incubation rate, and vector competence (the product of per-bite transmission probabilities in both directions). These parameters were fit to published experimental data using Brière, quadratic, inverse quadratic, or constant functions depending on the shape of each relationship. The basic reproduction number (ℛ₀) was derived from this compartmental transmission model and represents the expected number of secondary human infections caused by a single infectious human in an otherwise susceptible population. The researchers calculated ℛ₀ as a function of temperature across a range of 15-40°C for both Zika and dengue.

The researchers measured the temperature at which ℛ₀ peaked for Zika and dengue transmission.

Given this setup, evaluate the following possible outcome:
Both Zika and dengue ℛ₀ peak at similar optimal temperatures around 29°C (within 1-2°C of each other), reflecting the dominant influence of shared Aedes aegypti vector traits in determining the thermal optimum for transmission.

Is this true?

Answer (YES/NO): NO